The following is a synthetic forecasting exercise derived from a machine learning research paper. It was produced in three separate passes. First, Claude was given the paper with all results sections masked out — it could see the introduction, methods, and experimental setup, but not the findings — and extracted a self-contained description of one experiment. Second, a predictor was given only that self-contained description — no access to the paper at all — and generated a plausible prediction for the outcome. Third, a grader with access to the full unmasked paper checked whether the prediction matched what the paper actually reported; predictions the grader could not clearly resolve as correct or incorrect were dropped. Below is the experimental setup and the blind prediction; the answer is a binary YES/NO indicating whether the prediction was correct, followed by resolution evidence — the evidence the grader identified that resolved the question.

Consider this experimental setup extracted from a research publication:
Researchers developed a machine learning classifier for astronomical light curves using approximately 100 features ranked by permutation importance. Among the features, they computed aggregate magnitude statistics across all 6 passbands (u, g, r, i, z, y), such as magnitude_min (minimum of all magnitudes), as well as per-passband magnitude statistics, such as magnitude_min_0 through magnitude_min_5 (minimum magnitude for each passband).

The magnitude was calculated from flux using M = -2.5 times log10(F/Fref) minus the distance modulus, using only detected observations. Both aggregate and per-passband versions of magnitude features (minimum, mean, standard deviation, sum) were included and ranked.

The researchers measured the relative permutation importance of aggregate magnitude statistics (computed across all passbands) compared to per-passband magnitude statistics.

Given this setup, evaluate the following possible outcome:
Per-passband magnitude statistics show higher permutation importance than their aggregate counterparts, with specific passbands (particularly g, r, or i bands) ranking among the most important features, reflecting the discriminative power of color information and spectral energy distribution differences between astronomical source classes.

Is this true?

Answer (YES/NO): NO